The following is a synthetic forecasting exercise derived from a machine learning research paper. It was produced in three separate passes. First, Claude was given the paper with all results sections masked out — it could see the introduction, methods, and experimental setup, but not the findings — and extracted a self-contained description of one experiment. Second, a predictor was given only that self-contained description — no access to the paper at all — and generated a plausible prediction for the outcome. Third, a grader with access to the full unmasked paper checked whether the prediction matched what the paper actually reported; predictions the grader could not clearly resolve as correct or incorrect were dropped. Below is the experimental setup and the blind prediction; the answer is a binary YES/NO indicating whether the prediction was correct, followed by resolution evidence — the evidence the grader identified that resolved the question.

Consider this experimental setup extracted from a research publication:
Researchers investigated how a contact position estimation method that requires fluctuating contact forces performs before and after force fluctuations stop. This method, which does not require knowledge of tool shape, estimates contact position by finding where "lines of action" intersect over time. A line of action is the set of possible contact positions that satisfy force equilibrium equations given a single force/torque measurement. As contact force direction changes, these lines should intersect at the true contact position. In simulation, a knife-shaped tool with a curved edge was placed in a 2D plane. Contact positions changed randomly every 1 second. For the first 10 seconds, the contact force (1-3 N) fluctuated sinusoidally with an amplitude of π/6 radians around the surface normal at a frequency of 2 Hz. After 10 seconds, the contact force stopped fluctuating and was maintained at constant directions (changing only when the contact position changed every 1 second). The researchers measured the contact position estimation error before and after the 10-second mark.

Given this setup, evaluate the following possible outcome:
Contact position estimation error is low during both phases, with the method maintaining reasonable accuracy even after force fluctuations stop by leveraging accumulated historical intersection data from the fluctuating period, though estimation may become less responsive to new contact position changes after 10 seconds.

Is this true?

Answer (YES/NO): NO